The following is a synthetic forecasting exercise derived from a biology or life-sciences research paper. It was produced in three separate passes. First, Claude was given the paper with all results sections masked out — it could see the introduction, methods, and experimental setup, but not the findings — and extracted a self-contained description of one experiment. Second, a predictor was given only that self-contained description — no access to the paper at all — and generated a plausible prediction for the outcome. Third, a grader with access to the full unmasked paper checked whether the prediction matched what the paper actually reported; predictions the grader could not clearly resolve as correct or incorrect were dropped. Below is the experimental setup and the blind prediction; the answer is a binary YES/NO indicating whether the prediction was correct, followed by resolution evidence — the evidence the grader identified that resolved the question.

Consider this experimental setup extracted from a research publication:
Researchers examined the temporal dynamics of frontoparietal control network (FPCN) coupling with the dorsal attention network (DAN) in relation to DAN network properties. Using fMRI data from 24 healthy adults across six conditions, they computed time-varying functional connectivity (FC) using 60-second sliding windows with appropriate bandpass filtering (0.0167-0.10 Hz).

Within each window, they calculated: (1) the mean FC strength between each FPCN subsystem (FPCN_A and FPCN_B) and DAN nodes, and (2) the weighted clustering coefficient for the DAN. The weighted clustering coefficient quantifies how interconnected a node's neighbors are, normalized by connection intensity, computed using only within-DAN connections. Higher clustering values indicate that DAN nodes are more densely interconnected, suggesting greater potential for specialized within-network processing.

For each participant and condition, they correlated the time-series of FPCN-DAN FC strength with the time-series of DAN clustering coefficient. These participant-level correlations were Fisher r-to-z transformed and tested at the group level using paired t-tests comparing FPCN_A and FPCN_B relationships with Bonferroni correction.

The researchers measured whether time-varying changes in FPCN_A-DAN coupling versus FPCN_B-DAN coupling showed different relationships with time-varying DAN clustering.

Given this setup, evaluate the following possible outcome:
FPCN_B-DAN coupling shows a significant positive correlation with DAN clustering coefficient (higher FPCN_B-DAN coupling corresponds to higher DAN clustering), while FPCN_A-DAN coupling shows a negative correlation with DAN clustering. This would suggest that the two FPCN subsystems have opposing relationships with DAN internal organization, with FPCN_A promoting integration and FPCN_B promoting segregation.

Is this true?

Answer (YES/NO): NO